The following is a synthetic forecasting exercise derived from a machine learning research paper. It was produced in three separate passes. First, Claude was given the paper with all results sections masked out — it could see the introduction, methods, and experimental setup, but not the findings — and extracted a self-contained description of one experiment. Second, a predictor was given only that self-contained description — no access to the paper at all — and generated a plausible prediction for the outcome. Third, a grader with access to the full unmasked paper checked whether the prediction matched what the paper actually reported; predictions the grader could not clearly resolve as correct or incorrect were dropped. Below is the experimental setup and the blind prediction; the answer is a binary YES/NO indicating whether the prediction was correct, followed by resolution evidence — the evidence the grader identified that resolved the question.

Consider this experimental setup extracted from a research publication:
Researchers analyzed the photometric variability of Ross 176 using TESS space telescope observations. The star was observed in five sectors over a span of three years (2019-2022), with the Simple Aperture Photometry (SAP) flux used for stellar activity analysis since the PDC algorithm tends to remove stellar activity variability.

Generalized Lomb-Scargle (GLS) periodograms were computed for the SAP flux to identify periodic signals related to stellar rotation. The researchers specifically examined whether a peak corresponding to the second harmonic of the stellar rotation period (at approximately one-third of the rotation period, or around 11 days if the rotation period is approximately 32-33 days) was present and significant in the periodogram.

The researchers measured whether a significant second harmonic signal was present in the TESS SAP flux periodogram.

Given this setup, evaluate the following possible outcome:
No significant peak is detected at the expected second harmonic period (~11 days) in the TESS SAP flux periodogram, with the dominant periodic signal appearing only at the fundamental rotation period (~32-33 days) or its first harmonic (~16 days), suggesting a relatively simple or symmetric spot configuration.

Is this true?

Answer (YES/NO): YES